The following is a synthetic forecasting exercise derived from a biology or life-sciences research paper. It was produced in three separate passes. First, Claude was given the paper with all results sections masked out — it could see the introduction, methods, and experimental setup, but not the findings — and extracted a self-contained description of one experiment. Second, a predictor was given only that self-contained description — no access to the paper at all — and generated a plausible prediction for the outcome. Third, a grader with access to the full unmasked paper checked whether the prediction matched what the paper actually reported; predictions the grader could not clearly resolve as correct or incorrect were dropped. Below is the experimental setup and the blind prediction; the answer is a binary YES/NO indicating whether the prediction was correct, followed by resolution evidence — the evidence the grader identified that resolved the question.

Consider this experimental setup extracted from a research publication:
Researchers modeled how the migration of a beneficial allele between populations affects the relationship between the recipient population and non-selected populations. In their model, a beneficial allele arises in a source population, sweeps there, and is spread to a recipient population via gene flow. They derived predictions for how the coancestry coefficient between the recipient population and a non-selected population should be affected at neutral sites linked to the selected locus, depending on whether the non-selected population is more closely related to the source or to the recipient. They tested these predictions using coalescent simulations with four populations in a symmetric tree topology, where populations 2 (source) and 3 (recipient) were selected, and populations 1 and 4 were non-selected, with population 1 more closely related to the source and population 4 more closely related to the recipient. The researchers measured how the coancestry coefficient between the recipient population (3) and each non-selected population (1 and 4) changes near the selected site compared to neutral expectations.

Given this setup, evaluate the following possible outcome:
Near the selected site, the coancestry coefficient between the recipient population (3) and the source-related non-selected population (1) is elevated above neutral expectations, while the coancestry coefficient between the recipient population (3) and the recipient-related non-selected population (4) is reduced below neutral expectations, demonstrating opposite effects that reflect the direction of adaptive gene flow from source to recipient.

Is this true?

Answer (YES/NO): YES